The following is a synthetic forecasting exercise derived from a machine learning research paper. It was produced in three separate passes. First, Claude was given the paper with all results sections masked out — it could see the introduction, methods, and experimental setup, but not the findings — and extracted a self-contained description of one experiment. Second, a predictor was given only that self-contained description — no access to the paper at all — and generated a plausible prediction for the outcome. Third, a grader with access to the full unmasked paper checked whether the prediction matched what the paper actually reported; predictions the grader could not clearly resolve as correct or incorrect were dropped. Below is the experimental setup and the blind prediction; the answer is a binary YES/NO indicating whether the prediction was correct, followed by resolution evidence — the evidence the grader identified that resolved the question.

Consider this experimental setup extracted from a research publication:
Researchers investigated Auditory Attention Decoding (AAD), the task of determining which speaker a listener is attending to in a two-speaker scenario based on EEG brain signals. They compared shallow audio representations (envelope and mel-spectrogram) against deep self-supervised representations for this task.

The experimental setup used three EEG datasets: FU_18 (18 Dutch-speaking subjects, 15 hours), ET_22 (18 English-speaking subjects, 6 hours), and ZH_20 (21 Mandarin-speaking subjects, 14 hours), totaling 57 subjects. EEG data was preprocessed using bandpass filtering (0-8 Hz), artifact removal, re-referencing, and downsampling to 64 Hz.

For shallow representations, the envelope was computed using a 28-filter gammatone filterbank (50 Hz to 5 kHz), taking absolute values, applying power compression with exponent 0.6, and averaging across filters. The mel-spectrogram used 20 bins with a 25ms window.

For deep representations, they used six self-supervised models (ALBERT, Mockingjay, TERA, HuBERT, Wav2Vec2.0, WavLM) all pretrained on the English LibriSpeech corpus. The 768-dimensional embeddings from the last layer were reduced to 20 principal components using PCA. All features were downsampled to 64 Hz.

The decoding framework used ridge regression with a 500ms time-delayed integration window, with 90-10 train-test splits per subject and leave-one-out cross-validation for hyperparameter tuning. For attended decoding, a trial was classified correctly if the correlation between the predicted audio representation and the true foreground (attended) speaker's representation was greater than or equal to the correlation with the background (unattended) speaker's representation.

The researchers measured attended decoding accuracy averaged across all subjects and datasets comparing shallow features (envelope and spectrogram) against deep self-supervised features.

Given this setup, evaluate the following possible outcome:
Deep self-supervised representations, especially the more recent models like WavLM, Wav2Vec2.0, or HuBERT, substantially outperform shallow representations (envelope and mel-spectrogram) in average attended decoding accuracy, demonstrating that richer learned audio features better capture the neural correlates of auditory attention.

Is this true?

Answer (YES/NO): NO